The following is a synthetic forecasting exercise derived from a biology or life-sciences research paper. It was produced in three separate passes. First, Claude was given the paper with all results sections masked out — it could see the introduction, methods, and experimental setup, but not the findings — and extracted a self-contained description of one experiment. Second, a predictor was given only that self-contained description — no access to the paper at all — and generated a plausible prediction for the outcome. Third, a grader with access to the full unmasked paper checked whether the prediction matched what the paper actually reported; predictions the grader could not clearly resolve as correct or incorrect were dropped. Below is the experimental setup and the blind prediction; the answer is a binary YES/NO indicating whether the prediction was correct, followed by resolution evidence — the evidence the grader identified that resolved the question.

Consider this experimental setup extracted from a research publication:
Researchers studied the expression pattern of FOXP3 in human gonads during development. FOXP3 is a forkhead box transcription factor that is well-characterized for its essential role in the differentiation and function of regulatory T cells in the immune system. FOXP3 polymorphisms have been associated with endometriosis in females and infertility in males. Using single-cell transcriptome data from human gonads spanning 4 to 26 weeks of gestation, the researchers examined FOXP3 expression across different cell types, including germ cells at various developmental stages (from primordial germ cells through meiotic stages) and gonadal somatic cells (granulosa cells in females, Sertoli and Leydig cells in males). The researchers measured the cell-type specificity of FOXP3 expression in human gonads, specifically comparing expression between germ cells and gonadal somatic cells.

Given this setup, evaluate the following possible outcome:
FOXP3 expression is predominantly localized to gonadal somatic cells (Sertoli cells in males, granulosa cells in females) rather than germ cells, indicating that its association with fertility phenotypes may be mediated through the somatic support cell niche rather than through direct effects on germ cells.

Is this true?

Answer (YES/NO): NO